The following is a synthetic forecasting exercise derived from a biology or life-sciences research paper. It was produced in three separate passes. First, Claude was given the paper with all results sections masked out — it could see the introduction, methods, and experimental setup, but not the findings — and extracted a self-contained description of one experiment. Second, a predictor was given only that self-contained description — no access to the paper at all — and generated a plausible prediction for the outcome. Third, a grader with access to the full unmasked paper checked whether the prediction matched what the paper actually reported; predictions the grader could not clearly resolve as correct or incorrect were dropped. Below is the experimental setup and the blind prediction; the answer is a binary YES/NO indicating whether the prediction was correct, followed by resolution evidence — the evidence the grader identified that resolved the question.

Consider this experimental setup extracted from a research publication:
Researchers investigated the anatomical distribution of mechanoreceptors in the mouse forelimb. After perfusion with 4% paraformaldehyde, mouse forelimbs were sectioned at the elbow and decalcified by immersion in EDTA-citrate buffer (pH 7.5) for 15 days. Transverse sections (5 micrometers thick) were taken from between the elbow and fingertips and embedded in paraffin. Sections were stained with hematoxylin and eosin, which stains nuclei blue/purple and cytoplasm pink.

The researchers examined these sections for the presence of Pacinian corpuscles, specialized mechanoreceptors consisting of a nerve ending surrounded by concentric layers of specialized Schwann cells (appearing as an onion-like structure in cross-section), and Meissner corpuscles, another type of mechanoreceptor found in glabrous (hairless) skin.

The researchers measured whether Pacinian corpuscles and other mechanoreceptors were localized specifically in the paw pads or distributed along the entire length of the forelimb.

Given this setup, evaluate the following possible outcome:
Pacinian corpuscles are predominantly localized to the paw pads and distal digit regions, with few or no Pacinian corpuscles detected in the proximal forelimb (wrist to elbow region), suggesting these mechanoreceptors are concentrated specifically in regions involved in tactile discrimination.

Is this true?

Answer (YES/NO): NO